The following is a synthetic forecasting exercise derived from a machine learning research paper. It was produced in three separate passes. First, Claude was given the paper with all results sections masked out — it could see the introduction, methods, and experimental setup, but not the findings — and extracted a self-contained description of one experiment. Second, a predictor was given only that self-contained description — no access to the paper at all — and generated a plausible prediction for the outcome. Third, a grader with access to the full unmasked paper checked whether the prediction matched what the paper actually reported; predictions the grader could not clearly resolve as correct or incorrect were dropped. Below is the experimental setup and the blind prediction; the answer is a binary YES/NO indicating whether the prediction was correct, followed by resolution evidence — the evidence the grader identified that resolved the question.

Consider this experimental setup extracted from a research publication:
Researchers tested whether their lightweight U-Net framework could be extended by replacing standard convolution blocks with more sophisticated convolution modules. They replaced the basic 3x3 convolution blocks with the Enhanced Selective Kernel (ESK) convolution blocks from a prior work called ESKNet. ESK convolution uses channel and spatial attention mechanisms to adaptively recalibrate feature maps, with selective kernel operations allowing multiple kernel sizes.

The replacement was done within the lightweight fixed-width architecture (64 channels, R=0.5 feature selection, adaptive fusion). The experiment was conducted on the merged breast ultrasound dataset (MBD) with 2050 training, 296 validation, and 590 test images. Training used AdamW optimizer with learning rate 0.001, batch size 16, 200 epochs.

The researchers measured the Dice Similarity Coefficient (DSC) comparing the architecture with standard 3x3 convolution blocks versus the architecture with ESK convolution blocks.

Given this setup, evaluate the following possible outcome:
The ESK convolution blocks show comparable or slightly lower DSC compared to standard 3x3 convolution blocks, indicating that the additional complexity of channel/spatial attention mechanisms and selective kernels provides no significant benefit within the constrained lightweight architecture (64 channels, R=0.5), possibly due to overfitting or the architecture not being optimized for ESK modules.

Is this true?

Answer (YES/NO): NO